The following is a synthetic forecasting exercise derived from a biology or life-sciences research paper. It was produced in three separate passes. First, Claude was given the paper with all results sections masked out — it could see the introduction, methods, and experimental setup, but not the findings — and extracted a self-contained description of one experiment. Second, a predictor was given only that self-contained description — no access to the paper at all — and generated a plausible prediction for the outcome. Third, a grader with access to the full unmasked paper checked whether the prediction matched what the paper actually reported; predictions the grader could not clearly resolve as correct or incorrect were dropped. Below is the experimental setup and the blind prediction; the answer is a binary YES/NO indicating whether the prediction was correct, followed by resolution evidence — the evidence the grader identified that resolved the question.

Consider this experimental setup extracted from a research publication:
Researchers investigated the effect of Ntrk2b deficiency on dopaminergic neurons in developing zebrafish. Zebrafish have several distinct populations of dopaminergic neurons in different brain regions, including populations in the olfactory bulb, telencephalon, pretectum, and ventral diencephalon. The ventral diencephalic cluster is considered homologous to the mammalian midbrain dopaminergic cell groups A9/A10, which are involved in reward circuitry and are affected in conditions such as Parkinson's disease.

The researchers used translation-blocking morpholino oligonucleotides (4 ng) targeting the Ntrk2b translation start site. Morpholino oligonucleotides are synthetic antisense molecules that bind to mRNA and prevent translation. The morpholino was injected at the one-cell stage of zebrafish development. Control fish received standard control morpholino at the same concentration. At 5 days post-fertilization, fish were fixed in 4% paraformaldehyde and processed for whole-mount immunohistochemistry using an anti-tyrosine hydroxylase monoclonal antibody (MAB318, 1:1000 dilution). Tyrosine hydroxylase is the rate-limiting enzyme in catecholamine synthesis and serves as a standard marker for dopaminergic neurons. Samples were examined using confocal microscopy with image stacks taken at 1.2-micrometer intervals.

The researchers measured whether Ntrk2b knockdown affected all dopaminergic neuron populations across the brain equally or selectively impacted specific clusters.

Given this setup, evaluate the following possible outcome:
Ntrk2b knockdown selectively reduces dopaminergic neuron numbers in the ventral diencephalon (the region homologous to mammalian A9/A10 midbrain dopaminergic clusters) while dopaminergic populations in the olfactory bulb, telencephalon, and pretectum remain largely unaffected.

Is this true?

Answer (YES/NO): YES